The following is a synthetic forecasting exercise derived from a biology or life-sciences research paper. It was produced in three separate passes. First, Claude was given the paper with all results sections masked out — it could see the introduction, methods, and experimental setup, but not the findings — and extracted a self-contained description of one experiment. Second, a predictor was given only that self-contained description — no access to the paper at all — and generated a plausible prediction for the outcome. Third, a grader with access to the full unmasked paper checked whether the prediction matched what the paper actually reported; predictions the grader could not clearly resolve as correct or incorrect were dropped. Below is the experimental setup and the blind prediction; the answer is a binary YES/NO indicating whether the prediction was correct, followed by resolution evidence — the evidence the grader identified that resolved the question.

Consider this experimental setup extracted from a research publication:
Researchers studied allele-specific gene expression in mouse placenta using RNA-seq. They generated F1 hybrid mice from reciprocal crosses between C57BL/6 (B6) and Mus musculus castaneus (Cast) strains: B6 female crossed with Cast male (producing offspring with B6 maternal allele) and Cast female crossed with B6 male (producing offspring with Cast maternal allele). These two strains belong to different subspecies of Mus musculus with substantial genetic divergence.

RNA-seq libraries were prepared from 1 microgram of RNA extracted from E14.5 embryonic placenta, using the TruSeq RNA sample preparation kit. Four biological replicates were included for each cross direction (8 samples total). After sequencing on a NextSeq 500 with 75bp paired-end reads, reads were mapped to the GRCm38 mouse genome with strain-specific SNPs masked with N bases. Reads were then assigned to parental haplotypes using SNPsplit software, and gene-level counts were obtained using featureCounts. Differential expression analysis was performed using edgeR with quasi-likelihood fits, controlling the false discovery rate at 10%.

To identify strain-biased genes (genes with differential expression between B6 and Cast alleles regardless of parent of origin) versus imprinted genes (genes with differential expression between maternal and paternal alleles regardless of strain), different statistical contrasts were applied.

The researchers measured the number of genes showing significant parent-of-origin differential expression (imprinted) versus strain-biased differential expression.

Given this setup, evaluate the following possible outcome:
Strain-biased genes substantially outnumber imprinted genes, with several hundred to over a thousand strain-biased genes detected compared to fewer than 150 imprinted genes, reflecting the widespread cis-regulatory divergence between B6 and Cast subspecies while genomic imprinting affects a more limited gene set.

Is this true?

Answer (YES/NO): NO